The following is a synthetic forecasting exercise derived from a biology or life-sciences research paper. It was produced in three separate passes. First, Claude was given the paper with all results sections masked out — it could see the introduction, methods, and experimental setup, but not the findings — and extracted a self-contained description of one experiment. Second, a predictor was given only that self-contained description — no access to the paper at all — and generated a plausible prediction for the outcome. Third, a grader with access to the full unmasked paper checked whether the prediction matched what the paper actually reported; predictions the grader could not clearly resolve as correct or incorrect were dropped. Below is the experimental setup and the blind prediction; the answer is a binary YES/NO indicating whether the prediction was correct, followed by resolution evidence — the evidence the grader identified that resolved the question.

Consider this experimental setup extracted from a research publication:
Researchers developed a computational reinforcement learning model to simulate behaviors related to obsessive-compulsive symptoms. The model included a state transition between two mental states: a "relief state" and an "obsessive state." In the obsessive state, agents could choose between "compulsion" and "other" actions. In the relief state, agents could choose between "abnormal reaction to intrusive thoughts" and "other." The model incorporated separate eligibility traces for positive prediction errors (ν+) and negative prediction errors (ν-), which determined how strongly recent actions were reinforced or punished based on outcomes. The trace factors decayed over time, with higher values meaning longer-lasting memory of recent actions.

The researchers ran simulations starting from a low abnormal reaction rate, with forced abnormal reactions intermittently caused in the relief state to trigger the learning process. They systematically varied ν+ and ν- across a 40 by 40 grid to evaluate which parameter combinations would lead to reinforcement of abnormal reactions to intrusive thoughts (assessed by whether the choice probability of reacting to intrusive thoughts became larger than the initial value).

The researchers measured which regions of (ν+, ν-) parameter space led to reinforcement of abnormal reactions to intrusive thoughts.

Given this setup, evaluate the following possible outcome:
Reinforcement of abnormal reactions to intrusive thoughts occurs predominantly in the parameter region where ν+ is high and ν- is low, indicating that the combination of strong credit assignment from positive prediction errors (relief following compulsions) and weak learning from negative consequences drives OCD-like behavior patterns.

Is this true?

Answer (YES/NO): NO